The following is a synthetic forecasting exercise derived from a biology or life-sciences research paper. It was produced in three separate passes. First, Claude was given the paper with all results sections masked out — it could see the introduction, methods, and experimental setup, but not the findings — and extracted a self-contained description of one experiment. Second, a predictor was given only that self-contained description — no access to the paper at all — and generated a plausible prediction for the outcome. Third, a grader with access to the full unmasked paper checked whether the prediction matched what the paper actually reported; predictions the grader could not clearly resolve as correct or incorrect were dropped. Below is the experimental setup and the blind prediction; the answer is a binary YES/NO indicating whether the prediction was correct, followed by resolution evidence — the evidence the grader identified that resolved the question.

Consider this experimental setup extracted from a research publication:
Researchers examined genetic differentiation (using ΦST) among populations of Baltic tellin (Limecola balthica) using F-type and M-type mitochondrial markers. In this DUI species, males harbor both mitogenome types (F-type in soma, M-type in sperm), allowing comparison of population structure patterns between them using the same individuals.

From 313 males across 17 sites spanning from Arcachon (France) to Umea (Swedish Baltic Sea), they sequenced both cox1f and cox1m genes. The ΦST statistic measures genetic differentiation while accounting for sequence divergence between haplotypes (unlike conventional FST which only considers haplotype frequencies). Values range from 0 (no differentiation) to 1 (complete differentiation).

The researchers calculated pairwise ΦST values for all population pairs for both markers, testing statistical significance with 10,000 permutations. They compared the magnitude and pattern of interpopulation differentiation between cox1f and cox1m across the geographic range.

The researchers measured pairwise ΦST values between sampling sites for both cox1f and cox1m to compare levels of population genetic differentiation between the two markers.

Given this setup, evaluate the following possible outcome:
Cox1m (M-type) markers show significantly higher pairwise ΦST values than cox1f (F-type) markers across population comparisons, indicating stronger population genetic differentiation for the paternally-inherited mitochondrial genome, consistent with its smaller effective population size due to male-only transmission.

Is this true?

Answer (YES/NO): YES